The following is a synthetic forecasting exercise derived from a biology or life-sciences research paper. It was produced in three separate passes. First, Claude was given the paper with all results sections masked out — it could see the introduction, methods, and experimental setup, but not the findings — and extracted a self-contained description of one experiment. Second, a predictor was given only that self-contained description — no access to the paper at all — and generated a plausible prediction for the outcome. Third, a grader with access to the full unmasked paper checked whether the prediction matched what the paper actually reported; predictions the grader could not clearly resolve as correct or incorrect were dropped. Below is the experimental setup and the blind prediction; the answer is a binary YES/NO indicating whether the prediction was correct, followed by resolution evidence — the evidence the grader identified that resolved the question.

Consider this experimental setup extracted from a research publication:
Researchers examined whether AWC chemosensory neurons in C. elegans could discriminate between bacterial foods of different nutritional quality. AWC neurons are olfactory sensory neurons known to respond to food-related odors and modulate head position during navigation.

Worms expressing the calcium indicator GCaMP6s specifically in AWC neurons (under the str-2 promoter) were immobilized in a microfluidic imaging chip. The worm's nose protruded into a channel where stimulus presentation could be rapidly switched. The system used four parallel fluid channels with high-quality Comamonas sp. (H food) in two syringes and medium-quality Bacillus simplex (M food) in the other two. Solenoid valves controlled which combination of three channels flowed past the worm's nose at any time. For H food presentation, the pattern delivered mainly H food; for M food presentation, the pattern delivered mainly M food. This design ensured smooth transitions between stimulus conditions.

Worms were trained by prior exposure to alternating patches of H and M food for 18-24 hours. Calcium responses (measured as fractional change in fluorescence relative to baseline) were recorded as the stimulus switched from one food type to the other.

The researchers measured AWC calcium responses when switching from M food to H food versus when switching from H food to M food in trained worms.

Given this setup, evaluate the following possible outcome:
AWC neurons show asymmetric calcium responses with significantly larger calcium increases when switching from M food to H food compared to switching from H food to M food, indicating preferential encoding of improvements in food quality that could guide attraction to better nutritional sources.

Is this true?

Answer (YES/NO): NO